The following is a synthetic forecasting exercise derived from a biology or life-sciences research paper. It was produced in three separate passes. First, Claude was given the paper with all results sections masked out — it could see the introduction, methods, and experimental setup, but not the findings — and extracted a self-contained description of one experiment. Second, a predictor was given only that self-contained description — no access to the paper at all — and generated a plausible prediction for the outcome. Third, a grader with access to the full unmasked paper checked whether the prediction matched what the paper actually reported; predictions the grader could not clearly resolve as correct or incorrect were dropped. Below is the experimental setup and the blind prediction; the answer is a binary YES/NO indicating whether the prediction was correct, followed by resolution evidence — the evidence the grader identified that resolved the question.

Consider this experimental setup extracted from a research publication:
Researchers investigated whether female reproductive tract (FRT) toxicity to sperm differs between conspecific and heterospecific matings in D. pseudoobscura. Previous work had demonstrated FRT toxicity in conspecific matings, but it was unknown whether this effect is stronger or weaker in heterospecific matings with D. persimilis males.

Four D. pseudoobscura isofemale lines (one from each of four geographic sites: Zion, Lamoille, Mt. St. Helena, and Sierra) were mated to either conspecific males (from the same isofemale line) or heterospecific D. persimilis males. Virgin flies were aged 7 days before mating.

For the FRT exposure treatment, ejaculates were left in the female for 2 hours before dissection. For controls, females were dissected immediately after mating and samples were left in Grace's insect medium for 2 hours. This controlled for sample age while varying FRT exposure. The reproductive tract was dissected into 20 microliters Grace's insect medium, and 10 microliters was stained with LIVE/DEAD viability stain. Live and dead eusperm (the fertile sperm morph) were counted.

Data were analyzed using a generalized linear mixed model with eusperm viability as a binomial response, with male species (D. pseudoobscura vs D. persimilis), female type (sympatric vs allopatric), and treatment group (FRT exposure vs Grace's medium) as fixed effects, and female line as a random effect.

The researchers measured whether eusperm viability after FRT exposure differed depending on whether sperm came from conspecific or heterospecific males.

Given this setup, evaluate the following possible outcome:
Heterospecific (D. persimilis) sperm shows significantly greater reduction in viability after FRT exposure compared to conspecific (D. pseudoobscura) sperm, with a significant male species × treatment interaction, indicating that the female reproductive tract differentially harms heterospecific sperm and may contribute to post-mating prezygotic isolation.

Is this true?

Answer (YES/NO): NO